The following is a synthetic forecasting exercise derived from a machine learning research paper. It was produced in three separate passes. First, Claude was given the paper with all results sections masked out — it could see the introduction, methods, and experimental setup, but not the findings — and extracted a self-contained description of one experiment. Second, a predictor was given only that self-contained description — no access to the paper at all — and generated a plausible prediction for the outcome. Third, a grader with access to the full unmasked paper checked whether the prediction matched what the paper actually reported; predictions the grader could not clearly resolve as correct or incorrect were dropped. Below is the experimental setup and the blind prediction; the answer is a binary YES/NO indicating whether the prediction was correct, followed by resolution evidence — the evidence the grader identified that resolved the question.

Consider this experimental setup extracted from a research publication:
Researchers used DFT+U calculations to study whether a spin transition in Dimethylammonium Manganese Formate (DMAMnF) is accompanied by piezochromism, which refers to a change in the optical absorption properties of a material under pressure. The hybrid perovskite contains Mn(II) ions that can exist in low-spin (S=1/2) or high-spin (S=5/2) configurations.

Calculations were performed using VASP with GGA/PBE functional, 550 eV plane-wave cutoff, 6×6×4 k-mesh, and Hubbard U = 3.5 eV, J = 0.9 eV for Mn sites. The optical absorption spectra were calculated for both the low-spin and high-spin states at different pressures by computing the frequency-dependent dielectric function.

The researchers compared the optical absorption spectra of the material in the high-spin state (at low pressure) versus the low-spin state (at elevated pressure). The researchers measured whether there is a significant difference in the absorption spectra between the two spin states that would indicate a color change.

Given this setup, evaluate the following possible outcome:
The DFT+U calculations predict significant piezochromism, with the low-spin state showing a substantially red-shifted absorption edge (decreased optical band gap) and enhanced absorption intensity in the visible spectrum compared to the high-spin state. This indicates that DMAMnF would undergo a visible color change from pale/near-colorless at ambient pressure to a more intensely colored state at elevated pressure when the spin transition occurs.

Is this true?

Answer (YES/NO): YES